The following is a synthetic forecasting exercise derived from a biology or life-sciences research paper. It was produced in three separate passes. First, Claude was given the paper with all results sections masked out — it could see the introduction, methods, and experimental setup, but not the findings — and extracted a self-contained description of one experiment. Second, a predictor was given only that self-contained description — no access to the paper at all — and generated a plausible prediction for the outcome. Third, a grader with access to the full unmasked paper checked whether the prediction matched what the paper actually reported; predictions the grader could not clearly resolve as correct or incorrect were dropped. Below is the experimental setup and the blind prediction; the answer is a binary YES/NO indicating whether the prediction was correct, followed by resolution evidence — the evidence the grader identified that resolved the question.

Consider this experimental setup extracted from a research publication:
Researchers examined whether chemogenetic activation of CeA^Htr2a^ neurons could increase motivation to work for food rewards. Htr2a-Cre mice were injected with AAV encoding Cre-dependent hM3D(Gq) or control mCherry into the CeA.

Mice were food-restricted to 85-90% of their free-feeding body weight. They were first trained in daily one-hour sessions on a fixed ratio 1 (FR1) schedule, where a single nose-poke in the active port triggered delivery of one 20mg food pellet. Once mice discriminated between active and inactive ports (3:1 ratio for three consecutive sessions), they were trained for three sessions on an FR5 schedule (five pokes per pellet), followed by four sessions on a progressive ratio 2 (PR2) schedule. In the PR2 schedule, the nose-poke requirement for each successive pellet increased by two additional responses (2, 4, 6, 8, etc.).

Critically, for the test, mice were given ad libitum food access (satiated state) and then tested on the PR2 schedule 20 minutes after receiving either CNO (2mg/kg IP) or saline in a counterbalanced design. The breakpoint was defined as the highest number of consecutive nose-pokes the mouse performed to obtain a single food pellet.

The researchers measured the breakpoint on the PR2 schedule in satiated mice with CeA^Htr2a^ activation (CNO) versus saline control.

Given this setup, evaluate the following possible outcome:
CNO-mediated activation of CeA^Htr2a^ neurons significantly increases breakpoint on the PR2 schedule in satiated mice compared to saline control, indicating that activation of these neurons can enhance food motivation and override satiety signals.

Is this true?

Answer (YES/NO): NO